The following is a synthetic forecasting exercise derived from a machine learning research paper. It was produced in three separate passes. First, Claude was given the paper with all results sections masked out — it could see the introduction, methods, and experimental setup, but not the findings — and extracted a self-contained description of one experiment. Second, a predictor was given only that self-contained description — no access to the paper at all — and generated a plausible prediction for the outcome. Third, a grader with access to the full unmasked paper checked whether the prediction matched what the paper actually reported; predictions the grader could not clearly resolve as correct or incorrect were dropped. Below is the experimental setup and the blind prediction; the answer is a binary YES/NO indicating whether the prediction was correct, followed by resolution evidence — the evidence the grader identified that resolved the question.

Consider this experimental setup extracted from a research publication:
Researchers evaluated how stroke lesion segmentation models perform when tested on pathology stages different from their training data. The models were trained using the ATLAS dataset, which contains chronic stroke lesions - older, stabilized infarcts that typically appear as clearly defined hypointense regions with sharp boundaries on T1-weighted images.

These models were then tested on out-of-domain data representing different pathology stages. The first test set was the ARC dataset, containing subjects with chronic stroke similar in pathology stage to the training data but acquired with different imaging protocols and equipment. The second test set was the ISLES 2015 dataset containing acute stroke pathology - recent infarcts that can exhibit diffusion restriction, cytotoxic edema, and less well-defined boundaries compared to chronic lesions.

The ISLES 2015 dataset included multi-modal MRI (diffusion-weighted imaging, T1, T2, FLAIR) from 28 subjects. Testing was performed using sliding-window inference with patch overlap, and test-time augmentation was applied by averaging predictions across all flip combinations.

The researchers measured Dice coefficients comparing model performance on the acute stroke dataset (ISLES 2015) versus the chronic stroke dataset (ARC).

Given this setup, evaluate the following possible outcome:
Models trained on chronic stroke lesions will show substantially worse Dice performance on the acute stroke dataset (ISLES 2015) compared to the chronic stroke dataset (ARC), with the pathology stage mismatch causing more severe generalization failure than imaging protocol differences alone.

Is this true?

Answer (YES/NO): YES